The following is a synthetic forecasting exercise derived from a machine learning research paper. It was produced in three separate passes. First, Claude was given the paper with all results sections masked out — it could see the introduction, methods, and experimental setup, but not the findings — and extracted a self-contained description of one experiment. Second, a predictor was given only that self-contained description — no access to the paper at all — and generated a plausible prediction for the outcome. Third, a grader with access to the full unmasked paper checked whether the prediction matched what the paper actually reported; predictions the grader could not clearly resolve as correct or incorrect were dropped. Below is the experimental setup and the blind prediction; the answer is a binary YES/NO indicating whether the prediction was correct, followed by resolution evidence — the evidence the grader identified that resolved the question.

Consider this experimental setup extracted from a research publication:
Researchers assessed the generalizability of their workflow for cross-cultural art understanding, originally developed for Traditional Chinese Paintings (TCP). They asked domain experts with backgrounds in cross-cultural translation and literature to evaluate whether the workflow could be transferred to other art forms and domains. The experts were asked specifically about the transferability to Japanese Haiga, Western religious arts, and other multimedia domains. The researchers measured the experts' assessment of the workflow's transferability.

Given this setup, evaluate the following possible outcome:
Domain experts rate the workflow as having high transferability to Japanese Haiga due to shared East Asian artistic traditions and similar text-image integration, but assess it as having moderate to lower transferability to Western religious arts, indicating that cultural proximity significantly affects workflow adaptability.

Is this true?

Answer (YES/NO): NO